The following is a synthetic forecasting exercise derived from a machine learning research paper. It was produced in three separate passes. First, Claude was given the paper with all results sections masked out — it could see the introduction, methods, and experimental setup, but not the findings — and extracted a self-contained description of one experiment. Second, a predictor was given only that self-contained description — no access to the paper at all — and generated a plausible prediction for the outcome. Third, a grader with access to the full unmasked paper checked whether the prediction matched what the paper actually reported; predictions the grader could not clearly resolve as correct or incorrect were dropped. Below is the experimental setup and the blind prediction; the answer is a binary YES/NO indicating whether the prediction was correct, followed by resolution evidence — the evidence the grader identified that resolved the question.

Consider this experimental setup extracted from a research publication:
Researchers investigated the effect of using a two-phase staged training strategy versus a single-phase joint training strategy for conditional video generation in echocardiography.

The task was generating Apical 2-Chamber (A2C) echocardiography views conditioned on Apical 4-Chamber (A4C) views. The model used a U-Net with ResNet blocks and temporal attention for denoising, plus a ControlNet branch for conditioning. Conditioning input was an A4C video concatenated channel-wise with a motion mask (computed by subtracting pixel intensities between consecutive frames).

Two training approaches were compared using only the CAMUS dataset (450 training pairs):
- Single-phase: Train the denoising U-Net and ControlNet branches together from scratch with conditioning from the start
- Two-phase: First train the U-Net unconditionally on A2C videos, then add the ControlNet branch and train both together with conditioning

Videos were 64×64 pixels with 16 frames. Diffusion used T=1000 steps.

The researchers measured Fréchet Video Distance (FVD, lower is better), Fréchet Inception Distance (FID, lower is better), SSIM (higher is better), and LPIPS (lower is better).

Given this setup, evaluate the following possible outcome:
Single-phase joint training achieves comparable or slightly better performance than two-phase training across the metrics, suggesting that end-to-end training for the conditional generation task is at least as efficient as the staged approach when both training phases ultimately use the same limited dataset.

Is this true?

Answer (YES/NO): YES